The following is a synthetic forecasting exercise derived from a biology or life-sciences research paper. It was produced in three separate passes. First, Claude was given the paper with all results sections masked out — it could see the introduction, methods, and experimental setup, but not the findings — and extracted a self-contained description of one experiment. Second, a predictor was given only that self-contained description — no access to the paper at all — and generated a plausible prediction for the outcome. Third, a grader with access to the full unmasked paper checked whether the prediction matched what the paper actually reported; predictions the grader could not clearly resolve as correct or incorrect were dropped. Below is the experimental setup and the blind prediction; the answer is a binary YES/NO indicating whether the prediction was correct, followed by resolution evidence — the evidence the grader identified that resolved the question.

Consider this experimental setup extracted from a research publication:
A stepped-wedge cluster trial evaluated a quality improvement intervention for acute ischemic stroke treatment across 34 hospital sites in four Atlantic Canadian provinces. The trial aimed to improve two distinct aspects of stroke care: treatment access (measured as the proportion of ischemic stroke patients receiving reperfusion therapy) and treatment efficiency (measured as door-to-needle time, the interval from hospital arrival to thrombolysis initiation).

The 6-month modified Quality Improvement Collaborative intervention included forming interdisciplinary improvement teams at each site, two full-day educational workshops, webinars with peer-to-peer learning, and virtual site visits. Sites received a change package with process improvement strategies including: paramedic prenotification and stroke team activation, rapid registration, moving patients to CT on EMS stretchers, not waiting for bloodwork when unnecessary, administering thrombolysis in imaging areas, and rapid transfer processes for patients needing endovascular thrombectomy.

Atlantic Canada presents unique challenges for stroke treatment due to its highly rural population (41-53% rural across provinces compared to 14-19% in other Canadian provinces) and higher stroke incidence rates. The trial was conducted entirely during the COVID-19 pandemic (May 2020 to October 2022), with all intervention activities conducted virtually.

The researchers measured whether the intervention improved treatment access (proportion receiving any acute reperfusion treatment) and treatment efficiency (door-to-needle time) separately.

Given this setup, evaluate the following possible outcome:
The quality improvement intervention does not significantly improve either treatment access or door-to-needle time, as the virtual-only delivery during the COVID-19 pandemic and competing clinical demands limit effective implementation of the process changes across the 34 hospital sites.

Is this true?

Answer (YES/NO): NO